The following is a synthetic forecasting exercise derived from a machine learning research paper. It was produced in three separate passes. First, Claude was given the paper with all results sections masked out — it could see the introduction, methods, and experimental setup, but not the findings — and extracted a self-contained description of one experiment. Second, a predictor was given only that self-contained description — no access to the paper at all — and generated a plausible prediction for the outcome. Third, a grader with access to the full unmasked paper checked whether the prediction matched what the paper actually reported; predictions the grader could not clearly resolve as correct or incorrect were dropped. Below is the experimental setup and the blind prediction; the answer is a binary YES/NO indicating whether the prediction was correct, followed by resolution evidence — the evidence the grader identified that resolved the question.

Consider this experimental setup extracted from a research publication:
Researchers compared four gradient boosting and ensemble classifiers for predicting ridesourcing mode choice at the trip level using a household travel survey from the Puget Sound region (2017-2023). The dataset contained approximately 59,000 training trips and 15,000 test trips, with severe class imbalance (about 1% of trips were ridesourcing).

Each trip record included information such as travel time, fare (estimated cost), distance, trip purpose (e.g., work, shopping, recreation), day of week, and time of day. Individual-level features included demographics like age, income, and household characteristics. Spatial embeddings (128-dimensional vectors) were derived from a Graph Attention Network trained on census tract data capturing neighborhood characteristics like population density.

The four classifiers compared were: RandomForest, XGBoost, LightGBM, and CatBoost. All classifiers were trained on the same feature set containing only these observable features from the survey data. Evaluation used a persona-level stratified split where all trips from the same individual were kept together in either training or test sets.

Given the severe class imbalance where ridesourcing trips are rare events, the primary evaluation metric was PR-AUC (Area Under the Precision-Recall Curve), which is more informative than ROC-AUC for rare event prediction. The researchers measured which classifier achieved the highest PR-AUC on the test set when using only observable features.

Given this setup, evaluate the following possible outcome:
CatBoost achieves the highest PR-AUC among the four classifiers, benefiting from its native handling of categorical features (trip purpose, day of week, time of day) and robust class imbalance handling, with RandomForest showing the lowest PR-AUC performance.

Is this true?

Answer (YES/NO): NO